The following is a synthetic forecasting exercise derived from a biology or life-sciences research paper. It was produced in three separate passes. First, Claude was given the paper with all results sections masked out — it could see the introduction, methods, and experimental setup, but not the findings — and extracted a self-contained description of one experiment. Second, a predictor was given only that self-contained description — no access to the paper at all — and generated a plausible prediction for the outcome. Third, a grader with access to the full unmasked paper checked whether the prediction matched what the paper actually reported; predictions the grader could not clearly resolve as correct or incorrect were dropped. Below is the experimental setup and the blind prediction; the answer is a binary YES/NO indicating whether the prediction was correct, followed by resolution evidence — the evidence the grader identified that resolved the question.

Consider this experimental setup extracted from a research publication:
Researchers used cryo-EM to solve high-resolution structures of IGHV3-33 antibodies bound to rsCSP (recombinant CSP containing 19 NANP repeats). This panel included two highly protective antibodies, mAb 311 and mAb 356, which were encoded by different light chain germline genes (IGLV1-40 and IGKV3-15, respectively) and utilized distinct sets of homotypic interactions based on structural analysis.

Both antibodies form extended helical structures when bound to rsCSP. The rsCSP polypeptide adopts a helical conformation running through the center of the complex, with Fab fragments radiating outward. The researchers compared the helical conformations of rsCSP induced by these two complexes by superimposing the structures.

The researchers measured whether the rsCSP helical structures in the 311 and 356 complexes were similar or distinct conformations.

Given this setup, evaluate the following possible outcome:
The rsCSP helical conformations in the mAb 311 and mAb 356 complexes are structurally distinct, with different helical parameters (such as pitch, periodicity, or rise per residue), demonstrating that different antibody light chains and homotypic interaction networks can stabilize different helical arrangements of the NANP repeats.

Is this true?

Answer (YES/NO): NO